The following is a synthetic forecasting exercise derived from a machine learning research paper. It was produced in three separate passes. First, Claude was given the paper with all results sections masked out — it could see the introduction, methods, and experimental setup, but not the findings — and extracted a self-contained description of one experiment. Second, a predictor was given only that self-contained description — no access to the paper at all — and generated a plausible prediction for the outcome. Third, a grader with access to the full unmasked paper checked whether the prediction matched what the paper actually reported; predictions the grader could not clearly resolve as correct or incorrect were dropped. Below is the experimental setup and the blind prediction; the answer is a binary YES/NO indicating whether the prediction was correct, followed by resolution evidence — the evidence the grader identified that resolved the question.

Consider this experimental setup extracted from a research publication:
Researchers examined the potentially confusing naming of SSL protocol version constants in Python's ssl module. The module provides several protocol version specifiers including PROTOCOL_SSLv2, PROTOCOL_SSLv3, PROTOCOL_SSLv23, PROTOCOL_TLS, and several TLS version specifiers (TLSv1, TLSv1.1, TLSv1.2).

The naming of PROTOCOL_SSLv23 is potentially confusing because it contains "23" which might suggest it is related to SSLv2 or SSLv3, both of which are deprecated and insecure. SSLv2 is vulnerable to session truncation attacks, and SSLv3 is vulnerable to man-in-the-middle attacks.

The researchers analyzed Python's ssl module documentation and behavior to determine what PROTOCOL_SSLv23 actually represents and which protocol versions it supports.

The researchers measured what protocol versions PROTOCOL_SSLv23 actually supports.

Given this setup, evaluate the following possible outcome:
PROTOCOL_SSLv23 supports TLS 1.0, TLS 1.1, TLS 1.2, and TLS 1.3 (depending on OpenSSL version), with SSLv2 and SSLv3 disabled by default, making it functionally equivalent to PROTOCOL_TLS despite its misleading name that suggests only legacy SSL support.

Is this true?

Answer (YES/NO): YES